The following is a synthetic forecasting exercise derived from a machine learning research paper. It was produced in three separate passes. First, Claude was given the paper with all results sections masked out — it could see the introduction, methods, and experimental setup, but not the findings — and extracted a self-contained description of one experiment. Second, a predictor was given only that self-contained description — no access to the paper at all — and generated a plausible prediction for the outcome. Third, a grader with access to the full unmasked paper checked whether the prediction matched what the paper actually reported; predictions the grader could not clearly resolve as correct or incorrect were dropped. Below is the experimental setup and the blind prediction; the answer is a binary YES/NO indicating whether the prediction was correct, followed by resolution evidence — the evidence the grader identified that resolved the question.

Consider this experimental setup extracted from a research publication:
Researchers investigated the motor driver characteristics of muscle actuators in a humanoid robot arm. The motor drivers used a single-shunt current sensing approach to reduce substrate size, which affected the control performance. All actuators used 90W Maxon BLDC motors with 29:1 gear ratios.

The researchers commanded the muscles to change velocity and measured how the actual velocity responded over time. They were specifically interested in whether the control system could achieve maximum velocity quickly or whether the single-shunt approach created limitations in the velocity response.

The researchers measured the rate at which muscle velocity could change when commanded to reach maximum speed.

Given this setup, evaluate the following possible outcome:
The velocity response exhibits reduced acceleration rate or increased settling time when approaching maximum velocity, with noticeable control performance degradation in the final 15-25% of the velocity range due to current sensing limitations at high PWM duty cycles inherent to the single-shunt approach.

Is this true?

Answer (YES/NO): NO